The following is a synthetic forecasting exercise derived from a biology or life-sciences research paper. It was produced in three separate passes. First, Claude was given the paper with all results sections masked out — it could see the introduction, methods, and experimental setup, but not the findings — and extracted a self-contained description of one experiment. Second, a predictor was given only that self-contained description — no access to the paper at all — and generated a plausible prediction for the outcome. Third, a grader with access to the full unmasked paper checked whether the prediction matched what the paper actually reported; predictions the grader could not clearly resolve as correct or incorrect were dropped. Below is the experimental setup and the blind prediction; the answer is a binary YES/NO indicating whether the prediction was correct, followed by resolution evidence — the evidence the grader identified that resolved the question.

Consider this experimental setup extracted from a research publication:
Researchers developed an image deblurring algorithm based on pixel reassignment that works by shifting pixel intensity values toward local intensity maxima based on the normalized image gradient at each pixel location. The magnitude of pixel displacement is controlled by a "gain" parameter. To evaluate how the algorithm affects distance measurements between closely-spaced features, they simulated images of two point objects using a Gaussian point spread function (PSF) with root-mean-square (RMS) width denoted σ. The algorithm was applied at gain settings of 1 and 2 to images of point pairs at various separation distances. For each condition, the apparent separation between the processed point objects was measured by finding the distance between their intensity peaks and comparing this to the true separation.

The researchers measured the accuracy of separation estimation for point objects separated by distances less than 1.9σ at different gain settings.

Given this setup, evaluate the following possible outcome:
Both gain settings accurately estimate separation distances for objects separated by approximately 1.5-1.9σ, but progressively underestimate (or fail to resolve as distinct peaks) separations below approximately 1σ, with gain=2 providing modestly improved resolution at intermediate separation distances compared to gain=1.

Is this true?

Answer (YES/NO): NO